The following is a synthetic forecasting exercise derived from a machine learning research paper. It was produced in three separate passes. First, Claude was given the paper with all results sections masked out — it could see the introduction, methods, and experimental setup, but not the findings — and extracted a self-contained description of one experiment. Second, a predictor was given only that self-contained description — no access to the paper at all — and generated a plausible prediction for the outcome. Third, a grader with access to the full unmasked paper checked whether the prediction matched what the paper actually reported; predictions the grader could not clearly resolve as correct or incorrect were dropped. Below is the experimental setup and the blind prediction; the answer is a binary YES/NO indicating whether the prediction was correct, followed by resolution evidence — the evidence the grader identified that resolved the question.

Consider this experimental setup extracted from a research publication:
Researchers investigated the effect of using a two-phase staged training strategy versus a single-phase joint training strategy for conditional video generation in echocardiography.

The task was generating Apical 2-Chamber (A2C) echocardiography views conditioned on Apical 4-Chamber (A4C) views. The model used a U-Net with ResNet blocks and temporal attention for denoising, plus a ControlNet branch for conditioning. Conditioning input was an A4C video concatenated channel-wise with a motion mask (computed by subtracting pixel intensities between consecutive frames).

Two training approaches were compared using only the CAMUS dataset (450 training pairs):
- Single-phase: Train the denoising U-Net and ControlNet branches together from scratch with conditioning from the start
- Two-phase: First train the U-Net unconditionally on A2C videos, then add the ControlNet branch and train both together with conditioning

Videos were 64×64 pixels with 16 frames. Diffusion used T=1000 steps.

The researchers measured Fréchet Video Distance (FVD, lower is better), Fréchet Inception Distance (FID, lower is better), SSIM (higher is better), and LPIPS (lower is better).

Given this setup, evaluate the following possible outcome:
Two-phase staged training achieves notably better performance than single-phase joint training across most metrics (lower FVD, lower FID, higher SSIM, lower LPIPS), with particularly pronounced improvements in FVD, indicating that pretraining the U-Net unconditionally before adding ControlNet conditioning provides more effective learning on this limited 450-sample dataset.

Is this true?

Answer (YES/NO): NO